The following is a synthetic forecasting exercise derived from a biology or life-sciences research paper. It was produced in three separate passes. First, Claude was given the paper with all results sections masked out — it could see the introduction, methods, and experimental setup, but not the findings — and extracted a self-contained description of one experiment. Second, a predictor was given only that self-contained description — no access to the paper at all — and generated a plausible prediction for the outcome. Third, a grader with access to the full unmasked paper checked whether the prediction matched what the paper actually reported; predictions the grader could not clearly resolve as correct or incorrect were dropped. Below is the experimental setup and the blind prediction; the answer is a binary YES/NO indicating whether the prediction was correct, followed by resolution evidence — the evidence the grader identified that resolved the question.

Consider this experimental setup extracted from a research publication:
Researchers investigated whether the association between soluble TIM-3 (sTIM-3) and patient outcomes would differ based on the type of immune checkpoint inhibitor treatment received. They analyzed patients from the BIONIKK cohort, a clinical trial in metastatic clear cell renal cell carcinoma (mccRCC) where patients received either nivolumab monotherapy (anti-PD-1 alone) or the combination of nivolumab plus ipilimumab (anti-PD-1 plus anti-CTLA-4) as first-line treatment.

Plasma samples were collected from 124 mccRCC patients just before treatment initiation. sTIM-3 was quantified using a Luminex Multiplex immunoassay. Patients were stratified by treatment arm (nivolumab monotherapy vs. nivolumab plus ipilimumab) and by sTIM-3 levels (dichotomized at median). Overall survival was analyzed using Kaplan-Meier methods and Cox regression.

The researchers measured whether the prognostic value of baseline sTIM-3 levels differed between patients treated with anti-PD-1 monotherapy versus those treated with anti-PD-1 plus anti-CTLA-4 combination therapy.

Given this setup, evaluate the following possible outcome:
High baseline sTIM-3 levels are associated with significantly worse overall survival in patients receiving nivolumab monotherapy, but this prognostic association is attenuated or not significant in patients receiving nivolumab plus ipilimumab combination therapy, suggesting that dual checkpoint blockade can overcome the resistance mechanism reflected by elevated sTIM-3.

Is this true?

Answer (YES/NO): YES